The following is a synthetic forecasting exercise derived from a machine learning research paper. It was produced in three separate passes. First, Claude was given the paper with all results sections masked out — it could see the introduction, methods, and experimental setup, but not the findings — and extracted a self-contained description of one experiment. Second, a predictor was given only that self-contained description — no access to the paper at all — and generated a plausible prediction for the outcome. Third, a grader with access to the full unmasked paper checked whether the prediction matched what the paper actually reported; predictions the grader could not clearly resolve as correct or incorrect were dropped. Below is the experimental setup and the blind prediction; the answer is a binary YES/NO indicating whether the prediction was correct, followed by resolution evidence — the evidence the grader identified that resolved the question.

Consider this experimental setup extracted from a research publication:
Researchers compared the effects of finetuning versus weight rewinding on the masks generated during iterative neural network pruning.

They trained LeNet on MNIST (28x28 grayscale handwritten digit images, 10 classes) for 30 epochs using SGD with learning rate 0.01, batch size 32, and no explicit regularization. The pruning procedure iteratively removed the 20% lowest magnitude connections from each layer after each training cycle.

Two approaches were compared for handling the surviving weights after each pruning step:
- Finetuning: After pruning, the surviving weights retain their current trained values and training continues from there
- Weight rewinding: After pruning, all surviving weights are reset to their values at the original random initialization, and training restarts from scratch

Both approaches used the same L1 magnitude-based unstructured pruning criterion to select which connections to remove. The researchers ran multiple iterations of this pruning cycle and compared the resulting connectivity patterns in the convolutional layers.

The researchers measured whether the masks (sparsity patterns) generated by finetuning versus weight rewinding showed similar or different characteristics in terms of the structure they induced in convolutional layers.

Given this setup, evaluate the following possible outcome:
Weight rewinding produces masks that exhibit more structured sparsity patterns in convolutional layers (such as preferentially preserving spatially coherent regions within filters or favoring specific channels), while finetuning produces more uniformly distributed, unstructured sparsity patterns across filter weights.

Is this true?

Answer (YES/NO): YES